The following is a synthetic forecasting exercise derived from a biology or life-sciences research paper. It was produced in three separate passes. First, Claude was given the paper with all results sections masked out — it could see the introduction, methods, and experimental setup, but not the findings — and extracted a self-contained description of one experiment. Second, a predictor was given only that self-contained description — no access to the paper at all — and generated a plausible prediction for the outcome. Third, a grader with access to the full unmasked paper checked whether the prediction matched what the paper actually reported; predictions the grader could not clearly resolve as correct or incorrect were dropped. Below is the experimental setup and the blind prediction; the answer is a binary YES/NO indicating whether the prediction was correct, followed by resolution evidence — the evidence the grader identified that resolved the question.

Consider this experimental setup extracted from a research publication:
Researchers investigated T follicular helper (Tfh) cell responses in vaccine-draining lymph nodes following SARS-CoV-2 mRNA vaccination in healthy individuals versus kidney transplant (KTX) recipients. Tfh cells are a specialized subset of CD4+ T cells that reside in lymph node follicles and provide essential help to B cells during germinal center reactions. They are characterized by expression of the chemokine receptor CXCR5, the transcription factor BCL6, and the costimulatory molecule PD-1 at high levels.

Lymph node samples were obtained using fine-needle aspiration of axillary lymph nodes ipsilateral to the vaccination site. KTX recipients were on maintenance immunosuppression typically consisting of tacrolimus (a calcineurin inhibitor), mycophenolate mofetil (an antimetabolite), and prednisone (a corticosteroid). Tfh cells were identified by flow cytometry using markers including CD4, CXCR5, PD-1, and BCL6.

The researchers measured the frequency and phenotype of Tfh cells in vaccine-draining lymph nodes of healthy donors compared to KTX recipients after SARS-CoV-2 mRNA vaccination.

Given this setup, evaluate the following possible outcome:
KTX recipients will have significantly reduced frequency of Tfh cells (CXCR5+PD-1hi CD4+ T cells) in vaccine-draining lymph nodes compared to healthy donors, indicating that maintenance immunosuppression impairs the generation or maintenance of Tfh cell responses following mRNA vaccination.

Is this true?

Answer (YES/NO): YES